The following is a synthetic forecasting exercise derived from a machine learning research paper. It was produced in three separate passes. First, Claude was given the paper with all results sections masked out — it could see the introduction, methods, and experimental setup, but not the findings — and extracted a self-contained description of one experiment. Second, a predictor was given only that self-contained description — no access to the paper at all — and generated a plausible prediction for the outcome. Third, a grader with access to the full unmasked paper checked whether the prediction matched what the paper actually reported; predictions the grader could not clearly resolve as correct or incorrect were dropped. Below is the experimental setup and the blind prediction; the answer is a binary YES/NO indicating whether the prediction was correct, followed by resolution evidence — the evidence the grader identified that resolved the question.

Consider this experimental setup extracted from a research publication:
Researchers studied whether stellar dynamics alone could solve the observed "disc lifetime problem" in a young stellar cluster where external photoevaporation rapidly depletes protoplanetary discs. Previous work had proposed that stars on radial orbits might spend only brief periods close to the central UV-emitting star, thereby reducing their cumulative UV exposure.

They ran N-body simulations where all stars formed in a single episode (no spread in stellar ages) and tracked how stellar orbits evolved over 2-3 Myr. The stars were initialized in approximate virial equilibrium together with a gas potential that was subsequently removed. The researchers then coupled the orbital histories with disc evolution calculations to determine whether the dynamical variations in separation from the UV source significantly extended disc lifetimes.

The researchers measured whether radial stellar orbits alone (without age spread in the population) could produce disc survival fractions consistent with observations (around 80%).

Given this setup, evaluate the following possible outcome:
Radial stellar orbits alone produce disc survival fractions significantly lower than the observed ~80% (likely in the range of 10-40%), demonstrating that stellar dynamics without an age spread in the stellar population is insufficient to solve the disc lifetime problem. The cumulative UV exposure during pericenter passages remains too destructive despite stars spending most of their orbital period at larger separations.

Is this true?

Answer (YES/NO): YES